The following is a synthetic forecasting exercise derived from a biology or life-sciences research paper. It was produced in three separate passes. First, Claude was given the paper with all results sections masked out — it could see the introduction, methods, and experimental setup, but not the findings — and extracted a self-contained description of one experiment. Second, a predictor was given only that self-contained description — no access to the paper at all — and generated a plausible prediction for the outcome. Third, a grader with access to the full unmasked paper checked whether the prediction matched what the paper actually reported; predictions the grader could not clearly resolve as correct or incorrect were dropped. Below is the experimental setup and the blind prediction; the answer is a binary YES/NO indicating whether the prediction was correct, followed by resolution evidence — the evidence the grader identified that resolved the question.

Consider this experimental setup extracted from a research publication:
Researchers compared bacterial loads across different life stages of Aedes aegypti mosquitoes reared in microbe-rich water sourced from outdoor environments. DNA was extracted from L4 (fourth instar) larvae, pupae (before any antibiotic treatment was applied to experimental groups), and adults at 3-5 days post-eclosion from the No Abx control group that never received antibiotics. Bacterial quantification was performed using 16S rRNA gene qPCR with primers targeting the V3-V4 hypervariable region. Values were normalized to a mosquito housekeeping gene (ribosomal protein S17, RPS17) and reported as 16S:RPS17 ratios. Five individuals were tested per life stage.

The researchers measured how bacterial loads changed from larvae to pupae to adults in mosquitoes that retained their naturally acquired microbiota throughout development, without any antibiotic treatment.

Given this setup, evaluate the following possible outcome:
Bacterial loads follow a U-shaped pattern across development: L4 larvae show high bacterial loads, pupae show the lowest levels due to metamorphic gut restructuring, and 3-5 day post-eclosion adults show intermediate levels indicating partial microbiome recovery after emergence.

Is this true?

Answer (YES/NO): NO